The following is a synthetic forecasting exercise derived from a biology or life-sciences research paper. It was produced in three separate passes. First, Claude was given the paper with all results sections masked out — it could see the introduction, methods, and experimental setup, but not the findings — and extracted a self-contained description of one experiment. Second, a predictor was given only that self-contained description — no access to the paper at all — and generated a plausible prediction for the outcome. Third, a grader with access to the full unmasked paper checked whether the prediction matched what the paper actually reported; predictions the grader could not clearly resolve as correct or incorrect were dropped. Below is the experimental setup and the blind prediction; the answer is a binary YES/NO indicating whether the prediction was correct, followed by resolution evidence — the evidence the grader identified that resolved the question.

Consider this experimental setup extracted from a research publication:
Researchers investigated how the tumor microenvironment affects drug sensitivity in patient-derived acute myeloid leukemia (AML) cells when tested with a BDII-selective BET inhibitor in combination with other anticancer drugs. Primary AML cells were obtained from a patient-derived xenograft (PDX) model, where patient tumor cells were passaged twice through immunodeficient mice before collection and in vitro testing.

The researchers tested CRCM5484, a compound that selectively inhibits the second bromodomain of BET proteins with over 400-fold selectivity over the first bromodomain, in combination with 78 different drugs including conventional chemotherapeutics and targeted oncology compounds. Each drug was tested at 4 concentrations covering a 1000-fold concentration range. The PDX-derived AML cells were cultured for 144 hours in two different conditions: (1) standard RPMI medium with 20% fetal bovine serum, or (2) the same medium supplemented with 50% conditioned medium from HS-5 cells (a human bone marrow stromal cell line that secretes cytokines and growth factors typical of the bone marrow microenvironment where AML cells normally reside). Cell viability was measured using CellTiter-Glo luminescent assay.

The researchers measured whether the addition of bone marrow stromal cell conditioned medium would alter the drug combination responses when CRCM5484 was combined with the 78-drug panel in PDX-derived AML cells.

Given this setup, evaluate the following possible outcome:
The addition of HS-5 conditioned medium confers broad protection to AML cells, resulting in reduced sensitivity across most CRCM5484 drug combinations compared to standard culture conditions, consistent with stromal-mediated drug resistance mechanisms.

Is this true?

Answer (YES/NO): NO